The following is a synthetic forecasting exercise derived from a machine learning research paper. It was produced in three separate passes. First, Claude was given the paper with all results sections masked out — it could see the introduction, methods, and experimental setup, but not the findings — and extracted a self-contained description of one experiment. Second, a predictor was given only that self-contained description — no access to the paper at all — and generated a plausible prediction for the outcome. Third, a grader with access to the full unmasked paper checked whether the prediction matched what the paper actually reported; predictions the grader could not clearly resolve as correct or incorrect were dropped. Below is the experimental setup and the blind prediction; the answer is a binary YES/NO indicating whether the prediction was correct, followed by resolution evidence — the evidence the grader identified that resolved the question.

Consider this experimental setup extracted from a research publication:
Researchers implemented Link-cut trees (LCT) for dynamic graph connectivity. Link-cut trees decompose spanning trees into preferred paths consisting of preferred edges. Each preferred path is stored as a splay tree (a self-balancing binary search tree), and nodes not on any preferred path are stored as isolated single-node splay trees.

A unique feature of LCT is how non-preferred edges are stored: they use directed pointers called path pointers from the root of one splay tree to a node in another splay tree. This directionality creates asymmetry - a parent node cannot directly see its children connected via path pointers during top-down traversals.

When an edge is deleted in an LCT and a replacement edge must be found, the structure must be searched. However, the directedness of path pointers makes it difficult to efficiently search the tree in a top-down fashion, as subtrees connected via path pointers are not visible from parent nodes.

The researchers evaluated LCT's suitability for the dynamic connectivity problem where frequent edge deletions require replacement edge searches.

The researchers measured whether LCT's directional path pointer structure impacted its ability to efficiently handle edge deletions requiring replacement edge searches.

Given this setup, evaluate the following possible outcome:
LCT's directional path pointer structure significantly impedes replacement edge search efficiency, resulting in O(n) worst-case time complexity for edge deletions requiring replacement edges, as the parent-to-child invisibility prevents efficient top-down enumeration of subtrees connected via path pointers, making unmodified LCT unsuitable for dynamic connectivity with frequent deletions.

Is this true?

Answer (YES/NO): YES